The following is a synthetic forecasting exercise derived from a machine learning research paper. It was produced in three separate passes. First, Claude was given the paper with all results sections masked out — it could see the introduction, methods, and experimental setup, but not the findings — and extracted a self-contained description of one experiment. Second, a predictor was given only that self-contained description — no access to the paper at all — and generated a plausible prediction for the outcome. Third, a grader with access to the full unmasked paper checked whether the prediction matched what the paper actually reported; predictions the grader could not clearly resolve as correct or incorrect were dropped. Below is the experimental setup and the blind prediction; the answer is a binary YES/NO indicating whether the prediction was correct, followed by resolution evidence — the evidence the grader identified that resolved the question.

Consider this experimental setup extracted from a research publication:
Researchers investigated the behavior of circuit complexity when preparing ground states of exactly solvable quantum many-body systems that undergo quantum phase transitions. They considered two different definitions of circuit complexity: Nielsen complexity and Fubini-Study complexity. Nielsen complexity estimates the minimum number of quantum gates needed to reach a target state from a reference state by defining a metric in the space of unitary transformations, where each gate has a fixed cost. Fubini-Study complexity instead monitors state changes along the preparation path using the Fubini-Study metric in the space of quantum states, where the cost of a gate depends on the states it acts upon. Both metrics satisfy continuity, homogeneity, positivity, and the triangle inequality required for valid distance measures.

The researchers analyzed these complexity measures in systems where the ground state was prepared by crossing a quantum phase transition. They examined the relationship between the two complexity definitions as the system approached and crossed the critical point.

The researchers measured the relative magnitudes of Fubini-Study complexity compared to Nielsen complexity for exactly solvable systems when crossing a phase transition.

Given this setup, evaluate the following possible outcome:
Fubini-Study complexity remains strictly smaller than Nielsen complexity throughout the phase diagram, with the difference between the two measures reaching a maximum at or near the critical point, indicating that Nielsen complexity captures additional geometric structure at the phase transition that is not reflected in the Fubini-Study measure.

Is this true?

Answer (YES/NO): NO